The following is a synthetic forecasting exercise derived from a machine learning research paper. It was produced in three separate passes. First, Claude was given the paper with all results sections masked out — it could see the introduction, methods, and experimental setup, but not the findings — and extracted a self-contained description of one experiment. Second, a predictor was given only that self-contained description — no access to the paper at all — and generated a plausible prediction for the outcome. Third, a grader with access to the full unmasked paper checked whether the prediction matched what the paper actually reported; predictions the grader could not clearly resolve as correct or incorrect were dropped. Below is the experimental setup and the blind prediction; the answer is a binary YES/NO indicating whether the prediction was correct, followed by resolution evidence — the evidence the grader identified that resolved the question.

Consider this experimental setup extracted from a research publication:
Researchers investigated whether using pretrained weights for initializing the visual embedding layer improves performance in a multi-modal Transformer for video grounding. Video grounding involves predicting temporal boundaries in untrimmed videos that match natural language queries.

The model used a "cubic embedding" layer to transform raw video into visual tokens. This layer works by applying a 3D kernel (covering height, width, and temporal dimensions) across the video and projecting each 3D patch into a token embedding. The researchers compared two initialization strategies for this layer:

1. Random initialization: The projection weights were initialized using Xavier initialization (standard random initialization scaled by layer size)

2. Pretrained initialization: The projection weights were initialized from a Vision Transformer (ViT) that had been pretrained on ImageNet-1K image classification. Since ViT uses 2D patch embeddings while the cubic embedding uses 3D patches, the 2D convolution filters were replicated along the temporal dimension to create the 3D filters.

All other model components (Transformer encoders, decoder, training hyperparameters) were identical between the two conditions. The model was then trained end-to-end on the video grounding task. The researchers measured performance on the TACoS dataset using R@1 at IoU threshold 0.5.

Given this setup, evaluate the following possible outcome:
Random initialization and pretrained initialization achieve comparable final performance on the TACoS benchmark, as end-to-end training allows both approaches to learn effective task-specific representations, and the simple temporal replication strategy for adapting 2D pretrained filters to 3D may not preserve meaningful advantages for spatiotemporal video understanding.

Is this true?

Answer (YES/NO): NO